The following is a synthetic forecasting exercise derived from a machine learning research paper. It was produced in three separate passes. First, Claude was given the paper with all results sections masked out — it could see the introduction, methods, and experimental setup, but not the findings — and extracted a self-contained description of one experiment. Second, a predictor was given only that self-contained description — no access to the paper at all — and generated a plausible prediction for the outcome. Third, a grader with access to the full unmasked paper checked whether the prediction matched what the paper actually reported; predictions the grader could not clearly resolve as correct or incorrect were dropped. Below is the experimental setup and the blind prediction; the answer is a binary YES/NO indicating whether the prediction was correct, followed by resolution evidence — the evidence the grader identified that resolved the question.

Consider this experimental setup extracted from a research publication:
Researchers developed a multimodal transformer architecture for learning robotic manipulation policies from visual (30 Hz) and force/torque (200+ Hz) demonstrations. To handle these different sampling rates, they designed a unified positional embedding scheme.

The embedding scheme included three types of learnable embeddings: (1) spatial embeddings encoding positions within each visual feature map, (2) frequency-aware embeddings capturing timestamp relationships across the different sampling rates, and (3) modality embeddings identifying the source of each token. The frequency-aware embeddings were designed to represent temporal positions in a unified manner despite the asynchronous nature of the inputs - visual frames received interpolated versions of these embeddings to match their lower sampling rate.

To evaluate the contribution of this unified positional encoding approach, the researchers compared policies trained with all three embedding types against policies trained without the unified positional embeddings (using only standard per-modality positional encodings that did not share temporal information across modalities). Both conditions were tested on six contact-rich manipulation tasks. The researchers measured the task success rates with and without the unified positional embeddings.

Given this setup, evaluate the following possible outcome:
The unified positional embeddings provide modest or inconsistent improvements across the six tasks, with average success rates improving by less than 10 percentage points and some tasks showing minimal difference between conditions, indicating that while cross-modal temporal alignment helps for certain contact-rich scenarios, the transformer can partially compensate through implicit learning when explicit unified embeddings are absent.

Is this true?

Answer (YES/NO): NO